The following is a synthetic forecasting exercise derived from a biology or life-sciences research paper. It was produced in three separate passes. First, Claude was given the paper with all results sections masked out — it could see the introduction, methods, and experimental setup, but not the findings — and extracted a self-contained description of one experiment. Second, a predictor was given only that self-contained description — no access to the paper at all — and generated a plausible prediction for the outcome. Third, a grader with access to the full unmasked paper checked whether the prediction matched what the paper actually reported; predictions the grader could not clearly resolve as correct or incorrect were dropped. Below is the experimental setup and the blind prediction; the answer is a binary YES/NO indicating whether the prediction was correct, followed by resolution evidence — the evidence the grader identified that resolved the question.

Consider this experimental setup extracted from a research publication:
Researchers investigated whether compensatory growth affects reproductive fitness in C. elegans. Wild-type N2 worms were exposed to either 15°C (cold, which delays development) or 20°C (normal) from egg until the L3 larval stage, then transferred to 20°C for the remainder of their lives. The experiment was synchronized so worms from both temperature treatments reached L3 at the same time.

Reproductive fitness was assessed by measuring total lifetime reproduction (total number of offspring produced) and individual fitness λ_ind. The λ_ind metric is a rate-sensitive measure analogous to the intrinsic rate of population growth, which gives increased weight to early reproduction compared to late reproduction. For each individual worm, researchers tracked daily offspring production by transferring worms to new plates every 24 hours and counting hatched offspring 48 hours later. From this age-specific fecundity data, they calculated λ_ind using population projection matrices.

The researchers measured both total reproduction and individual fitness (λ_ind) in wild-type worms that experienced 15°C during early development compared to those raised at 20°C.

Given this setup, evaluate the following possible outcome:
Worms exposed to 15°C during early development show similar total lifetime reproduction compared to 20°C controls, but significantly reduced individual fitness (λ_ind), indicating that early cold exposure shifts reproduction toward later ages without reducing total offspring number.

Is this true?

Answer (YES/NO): NO